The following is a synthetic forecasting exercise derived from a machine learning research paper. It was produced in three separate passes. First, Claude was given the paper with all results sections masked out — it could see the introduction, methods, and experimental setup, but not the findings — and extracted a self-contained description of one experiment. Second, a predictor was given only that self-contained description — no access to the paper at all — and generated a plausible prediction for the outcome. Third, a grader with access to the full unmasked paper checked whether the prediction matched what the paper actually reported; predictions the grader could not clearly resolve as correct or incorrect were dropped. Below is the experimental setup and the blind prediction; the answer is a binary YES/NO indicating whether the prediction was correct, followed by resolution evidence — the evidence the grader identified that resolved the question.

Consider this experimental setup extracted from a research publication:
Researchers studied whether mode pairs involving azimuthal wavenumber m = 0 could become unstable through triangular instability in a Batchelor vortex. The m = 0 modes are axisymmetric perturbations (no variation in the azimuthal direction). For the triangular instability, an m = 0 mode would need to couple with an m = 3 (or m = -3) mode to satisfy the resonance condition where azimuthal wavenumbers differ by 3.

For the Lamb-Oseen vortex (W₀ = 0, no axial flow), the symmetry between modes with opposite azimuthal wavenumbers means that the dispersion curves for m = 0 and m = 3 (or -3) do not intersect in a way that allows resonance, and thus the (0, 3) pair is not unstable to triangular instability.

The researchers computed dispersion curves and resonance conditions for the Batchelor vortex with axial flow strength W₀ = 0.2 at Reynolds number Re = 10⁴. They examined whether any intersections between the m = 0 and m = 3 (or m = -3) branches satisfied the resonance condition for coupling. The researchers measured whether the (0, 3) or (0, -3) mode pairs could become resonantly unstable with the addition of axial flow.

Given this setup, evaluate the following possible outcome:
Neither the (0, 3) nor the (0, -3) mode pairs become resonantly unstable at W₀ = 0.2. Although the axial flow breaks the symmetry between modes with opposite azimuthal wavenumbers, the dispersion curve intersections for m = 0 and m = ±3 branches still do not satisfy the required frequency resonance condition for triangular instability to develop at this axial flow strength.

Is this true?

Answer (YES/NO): NO